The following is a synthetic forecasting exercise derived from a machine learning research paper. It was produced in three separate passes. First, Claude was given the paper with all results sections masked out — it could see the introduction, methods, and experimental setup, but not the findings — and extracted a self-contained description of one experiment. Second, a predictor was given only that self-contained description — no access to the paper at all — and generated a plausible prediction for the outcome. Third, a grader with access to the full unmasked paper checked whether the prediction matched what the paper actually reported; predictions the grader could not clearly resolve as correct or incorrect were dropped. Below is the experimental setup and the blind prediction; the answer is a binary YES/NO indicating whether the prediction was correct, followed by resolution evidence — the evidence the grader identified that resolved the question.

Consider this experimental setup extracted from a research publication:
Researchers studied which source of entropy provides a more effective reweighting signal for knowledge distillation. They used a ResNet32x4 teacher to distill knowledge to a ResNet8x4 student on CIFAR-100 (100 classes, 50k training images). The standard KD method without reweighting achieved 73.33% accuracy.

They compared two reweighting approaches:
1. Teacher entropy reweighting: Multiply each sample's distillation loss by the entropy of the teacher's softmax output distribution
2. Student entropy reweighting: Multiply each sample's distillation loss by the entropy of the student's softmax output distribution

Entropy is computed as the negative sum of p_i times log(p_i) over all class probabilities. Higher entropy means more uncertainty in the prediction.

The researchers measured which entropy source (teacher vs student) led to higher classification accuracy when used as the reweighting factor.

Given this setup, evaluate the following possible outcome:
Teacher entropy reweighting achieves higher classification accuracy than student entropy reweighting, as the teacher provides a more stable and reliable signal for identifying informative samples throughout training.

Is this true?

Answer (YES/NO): YES